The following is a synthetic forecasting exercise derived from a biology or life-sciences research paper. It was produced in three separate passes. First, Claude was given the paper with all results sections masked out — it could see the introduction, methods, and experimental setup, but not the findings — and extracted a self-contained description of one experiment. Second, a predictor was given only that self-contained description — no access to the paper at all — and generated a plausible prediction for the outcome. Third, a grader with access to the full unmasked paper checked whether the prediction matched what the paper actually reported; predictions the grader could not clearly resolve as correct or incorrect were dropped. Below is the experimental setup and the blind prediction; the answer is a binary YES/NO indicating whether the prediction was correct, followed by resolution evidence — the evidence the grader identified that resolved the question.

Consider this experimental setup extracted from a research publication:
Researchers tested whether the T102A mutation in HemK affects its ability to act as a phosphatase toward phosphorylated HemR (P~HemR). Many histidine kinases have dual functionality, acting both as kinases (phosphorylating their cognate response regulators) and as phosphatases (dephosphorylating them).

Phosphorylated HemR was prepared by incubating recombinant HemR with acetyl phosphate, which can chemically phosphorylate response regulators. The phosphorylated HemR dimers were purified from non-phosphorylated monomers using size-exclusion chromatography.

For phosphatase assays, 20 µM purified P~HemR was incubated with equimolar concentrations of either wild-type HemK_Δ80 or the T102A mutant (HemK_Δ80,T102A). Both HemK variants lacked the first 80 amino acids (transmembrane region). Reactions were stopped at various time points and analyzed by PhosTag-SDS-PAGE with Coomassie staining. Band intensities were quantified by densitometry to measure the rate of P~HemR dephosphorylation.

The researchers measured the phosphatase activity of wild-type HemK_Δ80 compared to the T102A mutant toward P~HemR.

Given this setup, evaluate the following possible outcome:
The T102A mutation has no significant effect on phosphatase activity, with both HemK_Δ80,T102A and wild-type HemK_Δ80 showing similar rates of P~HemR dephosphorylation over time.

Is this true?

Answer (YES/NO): NO